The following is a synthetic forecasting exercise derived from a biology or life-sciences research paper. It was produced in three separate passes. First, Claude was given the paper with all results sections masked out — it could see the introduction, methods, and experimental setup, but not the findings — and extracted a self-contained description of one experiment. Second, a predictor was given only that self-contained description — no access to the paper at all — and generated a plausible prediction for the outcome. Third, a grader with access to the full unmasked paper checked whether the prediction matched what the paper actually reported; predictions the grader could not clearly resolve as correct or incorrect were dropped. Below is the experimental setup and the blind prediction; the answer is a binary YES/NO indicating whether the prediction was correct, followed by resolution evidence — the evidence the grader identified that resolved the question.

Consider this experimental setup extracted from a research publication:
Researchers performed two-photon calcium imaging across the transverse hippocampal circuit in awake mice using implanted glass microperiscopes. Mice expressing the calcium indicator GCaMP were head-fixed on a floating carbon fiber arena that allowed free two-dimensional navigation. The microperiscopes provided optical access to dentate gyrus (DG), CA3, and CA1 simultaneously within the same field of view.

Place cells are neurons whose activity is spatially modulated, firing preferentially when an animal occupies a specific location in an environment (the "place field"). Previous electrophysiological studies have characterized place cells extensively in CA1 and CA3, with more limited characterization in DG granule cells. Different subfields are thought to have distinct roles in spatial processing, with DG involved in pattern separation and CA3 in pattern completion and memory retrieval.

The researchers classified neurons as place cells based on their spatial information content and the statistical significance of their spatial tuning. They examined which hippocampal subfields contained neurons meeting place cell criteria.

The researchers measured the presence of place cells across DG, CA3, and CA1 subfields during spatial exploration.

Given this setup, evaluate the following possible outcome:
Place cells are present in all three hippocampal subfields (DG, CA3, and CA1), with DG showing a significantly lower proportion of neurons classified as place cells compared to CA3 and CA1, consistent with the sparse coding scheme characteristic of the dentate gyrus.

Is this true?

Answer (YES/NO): YES